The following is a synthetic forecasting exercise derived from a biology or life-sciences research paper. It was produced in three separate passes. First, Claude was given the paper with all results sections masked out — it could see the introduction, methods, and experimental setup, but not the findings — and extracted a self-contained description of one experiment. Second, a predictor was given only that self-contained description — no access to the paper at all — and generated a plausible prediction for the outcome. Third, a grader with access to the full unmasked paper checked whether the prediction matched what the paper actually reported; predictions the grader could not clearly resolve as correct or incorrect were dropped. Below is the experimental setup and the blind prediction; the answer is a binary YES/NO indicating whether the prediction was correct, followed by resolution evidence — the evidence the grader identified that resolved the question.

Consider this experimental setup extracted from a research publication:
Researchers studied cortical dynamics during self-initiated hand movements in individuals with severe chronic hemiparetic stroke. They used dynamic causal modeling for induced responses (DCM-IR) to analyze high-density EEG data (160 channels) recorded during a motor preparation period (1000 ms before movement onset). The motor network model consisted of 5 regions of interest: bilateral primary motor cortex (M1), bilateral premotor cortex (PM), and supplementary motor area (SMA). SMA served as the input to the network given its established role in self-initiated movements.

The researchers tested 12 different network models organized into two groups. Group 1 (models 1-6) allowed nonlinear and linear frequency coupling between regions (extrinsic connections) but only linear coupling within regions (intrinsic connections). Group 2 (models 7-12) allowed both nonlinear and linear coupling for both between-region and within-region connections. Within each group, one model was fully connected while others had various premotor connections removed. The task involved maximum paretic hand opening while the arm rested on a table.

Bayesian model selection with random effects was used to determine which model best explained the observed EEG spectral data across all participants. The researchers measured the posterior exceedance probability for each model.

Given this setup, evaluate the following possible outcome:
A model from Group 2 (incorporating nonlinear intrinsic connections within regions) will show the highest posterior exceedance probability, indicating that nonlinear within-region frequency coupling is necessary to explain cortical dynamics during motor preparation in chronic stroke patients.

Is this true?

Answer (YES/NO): YES